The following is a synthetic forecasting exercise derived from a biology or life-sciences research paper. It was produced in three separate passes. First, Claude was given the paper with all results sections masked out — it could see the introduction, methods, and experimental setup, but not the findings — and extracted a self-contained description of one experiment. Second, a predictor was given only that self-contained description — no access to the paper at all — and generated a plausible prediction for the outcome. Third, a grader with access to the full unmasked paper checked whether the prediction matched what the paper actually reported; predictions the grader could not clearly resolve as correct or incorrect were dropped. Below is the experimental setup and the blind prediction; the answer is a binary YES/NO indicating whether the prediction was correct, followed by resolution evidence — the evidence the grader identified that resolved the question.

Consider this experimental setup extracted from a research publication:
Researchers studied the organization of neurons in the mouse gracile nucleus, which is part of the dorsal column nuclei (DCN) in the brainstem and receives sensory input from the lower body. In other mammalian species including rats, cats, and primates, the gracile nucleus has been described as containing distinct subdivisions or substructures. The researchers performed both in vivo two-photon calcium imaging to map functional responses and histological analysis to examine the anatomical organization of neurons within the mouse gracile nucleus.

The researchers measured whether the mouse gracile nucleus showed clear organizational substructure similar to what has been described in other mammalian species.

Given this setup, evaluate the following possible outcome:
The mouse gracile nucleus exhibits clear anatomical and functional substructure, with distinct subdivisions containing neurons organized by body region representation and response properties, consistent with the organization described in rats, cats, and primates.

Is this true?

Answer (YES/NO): NO